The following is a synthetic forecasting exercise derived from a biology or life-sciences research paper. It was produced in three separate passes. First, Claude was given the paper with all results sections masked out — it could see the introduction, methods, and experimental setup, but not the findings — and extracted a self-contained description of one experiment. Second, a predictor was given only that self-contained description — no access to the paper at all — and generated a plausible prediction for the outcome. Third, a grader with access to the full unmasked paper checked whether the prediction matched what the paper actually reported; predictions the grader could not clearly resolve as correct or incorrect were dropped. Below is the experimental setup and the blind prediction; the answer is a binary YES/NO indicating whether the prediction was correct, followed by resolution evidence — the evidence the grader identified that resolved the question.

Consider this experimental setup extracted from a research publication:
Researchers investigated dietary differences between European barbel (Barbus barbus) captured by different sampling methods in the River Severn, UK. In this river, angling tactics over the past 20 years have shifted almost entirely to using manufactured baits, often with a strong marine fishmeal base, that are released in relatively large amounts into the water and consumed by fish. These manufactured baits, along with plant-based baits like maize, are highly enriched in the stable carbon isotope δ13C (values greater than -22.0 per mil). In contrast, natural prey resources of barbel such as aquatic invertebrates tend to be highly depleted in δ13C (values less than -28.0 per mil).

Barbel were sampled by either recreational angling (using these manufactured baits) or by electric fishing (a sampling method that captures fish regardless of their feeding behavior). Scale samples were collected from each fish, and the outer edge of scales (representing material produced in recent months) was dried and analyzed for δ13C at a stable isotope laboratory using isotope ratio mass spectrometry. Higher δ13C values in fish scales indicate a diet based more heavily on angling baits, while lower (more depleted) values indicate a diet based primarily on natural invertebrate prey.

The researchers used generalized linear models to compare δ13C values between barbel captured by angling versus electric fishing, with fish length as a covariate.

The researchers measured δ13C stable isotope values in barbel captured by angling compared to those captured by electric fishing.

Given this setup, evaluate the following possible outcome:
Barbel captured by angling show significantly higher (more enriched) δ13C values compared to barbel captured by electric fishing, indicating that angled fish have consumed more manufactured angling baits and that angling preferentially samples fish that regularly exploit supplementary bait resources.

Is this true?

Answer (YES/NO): YES